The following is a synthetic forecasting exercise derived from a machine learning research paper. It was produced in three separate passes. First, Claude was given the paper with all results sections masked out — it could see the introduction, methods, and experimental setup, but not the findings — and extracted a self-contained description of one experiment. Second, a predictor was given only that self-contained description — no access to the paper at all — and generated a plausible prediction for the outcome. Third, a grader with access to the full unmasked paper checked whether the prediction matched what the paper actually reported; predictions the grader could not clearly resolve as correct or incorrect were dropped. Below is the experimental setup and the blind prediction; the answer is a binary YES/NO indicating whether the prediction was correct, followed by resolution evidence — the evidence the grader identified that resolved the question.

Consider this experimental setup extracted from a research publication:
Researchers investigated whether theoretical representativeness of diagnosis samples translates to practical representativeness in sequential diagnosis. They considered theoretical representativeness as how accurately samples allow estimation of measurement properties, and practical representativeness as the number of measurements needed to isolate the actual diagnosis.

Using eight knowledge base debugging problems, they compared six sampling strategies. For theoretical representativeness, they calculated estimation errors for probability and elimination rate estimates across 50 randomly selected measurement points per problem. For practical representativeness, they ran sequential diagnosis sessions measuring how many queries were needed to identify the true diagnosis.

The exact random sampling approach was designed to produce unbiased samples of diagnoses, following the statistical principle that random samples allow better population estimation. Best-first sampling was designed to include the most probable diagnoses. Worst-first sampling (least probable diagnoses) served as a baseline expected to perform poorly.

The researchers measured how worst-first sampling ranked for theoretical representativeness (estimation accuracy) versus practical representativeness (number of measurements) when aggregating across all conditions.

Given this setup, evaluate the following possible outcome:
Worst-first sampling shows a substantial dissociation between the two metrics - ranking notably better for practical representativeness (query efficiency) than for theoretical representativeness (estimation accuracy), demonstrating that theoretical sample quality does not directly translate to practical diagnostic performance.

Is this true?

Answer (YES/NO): NO